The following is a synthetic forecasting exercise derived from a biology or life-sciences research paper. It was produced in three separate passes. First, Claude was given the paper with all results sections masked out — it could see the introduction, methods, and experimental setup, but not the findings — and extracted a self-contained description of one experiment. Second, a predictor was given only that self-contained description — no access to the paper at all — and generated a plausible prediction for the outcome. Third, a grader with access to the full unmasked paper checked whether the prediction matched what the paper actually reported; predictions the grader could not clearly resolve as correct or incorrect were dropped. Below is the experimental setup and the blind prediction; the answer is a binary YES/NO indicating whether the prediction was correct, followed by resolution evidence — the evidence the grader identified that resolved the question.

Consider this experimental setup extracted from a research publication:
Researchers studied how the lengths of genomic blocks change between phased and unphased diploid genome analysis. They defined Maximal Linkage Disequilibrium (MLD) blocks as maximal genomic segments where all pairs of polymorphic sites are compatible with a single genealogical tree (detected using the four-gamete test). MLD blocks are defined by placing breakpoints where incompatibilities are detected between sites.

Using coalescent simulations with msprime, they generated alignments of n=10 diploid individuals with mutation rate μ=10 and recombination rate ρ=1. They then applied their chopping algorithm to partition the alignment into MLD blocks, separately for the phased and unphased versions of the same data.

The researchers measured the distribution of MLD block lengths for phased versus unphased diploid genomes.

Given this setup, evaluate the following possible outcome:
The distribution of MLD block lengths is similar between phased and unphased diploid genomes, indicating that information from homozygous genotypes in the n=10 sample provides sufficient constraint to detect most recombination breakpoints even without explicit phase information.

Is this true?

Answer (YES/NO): NO